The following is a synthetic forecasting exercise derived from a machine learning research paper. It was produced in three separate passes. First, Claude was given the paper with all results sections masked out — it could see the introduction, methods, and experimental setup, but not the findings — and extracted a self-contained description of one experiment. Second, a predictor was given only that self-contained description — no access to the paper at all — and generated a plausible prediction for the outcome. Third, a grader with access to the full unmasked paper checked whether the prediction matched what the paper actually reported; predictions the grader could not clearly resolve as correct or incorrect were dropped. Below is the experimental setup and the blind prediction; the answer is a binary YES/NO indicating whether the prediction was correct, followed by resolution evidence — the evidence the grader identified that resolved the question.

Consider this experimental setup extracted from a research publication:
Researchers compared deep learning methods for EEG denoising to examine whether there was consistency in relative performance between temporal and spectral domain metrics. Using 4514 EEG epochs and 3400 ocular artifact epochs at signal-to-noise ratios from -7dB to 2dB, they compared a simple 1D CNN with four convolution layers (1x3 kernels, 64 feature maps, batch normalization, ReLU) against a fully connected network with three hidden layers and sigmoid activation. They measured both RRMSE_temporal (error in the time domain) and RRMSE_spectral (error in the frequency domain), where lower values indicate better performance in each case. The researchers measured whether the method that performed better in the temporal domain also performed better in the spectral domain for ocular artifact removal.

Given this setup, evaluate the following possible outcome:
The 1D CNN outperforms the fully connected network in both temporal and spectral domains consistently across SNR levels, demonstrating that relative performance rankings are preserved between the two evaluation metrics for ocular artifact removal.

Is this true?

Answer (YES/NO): YES